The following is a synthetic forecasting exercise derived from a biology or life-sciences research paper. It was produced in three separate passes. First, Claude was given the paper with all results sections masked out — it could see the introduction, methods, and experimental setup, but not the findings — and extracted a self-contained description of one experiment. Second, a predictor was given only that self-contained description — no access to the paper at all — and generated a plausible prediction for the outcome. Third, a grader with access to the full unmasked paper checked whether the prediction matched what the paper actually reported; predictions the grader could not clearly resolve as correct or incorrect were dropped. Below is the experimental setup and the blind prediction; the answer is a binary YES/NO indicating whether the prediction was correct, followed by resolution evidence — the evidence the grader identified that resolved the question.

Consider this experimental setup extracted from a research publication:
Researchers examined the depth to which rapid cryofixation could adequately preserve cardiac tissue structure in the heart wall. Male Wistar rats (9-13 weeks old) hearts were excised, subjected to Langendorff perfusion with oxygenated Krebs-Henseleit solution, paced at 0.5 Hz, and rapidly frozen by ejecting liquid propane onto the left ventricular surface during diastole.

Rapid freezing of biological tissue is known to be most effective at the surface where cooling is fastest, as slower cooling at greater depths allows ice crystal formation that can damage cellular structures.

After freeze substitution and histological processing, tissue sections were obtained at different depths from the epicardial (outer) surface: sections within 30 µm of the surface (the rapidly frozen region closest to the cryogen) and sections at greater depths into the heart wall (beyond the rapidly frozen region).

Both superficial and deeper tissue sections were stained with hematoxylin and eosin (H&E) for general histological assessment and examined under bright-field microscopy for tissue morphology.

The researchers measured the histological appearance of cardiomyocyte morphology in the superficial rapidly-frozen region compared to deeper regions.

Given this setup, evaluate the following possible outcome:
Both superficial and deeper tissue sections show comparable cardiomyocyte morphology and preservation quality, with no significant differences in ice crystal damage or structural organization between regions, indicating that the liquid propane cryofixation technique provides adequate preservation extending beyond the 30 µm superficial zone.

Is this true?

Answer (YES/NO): NO